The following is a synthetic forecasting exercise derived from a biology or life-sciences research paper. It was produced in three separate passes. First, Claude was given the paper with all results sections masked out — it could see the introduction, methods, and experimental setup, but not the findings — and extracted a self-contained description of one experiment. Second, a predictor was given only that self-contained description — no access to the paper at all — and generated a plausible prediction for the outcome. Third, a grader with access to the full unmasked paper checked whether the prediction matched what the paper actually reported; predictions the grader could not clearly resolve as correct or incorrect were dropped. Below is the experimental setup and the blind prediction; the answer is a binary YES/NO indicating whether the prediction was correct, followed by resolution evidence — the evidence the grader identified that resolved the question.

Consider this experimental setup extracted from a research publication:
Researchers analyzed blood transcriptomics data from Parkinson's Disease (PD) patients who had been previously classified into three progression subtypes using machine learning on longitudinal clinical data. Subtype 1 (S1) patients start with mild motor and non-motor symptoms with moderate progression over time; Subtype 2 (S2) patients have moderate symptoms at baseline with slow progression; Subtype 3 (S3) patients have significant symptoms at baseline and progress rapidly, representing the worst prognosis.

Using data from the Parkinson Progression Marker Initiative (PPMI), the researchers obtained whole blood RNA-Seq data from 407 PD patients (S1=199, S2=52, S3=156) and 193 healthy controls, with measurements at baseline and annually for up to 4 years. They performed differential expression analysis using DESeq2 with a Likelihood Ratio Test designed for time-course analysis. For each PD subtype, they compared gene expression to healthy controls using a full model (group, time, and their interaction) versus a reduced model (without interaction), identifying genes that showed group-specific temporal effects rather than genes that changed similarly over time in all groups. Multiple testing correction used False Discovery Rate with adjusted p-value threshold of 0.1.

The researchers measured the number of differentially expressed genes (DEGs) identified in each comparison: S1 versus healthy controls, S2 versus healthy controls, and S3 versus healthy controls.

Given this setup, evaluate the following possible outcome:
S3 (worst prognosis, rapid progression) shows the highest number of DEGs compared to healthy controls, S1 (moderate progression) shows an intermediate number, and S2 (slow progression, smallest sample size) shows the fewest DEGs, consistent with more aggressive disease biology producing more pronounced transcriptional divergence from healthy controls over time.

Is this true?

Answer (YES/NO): NO